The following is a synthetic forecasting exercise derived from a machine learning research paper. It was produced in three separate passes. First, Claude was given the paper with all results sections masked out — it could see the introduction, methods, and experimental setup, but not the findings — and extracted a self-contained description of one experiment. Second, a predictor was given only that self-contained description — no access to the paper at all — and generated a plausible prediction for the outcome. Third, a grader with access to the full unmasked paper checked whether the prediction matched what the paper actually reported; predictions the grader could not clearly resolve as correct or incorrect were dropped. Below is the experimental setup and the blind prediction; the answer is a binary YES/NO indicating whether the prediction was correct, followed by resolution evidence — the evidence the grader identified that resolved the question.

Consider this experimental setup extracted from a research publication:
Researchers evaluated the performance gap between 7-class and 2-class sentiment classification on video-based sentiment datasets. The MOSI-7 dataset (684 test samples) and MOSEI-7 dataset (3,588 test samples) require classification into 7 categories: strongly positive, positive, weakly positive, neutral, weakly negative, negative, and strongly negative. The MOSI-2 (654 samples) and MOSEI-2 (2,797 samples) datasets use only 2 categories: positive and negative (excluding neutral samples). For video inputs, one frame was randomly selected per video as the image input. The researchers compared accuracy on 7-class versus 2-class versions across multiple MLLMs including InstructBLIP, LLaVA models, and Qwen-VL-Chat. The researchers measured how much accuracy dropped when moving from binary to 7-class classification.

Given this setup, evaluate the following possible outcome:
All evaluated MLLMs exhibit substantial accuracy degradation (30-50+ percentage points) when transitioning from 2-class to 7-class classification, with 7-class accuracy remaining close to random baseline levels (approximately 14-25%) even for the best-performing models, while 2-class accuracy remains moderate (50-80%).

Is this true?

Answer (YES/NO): NO